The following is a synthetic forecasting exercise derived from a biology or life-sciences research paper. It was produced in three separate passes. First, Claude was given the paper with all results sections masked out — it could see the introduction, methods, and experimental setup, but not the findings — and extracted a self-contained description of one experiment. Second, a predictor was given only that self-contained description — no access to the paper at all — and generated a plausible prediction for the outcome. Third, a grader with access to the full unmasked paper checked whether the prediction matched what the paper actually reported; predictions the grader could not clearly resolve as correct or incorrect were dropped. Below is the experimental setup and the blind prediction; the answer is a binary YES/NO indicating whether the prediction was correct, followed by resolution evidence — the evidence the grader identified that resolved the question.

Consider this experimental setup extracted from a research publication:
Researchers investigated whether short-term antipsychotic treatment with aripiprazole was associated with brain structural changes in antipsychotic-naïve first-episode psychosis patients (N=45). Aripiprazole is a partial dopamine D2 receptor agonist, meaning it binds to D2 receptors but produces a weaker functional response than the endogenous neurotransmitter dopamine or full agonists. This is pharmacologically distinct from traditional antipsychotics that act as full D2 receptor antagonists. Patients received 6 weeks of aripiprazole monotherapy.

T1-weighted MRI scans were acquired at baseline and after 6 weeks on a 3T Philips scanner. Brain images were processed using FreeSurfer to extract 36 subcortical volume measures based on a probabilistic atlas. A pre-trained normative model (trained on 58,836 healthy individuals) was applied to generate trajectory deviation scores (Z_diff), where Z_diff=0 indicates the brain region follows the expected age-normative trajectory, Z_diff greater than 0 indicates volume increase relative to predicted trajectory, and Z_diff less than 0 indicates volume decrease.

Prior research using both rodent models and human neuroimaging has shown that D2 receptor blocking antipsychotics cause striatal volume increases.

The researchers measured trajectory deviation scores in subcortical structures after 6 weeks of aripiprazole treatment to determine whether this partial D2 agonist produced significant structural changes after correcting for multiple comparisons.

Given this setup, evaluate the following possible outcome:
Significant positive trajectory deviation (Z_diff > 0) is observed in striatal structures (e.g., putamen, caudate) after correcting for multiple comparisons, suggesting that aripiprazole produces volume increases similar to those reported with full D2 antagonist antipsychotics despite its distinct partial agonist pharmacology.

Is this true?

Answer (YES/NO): YES